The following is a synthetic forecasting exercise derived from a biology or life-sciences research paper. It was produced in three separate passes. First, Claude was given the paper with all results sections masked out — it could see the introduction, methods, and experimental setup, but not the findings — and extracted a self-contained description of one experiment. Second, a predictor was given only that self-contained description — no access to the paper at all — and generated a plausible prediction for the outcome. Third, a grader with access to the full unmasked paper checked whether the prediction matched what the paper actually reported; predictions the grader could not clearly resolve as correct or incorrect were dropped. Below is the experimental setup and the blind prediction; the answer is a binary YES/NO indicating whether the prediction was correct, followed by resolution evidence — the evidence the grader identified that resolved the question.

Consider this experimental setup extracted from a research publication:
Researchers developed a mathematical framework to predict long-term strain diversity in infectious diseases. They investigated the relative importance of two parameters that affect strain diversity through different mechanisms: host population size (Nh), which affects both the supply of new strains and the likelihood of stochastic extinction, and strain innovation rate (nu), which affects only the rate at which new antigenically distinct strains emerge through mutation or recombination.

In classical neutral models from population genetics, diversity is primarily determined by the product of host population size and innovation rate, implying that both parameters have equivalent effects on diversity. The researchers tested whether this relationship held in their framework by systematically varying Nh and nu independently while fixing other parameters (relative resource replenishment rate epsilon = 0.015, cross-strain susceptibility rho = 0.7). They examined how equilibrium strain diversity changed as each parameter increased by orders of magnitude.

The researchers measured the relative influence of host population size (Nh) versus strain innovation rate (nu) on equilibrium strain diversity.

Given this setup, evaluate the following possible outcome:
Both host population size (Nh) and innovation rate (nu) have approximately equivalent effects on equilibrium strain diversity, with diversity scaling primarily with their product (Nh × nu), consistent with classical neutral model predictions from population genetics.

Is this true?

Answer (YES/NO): NO